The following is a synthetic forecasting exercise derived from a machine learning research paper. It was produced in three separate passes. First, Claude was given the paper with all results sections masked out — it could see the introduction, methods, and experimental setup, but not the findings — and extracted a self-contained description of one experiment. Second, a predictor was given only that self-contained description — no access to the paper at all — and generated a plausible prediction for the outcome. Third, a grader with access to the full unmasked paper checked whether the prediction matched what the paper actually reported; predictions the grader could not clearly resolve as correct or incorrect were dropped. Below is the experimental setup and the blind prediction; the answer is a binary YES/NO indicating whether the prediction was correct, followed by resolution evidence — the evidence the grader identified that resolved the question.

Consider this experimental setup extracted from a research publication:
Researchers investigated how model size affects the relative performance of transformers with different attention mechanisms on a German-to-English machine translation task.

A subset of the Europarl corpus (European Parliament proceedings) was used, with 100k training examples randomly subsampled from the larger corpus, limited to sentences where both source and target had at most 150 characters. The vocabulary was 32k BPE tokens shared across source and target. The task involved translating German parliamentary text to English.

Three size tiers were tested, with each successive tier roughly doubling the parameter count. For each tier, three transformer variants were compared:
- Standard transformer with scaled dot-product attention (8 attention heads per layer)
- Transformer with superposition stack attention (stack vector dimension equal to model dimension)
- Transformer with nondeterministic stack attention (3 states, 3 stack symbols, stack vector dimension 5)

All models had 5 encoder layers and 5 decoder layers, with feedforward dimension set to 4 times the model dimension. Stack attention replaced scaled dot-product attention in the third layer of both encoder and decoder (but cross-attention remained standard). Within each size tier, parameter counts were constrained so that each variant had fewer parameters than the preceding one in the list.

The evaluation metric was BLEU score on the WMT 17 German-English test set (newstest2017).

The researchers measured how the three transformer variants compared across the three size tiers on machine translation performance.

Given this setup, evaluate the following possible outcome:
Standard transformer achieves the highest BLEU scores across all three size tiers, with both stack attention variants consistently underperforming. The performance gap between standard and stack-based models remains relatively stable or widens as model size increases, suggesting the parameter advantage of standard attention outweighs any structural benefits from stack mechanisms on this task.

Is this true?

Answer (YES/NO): NO